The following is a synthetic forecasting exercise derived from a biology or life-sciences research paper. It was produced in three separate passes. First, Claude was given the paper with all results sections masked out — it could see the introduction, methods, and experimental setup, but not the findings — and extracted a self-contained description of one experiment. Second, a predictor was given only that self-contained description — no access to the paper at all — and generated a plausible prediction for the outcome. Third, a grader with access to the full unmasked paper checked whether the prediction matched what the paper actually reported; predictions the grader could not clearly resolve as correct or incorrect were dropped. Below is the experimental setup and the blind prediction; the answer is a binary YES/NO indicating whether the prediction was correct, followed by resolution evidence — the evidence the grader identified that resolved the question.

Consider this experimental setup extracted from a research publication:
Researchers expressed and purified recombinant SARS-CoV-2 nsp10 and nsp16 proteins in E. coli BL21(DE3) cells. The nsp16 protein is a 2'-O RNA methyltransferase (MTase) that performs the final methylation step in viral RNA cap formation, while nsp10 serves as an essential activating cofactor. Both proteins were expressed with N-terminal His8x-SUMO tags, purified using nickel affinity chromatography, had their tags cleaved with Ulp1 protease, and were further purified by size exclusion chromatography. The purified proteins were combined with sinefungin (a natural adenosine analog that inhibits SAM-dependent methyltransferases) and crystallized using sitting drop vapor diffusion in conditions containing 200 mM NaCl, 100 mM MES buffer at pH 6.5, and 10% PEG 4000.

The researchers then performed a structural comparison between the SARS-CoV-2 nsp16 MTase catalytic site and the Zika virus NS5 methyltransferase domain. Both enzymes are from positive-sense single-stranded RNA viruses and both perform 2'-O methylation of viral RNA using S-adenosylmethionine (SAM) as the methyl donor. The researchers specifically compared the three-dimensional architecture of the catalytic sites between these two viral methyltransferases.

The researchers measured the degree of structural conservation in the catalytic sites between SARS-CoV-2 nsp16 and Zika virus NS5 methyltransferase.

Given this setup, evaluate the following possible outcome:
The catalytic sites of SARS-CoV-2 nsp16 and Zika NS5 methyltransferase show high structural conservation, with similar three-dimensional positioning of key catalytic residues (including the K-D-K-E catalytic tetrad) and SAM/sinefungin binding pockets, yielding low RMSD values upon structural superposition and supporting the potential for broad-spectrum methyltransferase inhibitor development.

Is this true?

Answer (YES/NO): NO